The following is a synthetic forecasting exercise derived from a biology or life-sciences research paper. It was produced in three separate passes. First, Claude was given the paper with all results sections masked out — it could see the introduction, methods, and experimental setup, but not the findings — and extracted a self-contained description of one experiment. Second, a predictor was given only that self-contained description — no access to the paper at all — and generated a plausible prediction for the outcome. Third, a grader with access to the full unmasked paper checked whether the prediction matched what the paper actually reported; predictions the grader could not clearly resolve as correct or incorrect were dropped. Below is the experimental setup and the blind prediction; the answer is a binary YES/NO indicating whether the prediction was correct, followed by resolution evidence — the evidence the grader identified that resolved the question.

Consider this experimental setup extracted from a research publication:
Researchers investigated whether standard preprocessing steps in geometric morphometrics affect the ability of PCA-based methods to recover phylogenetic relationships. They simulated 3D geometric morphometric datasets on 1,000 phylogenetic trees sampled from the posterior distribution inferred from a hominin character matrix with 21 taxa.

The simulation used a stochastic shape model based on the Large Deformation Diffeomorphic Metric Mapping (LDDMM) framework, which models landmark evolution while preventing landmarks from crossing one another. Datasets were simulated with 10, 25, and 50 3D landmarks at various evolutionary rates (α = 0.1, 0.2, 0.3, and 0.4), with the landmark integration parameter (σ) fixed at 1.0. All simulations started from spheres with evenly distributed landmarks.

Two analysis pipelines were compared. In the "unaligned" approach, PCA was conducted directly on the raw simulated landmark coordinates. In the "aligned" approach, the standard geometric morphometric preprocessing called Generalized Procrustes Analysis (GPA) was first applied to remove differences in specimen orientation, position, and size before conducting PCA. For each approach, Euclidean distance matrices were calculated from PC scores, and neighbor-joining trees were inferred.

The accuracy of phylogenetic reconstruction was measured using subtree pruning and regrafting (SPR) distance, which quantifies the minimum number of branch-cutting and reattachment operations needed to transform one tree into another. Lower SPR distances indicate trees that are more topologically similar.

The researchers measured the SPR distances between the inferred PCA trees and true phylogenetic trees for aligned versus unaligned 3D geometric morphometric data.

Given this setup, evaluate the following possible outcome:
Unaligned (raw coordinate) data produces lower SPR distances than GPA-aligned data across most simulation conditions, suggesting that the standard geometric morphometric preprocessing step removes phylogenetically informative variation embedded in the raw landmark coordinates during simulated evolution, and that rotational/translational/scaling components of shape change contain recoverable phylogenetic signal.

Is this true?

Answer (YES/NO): YES